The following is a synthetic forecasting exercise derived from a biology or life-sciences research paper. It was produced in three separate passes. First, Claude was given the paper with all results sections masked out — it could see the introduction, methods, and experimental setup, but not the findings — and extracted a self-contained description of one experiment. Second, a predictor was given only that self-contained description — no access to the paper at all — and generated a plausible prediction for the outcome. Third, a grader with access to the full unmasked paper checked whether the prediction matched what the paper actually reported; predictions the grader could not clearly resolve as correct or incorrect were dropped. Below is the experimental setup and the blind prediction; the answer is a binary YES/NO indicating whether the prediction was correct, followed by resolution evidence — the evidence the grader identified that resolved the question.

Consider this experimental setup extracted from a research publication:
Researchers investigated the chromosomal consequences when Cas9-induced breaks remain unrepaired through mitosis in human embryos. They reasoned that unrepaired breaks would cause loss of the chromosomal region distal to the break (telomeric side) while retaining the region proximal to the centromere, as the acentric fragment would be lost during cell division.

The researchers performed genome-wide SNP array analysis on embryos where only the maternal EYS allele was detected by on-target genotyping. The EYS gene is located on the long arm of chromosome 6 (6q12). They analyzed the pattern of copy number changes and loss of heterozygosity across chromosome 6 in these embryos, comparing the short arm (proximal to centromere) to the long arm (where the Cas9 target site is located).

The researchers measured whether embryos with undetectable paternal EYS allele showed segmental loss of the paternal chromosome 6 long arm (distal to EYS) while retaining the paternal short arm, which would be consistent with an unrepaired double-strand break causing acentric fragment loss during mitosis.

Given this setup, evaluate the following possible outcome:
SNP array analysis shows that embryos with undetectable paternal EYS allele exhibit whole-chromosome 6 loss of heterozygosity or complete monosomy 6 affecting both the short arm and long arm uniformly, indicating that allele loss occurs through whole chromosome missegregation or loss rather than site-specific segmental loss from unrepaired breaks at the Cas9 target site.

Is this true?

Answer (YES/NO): NO